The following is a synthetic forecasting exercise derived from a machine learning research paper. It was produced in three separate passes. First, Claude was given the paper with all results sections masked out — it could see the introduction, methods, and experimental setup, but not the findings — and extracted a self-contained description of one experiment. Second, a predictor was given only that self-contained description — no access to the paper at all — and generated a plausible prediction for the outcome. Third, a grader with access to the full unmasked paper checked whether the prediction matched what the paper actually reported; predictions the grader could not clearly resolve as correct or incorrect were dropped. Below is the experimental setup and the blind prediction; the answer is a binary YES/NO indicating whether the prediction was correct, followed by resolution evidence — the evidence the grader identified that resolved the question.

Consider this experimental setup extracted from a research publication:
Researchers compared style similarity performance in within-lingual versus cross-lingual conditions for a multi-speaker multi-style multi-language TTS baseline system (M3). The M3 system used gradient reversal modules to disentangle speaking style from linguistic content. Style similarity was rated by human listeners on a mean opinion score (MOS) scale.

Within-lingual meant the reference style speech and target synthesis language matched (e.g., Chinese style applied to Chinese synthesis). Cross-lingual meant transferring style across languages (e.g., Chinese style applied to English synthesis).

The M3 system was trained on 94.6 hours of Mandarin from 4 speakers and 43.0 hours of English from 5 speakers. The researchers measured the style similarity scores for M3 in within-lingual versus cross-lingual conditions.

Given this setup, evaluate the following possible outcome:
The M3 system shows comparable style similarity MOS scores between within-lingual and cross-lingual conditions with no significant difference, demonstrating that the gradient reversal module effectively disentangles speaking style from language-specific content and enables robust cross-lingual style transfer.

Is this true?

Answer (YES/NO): NO